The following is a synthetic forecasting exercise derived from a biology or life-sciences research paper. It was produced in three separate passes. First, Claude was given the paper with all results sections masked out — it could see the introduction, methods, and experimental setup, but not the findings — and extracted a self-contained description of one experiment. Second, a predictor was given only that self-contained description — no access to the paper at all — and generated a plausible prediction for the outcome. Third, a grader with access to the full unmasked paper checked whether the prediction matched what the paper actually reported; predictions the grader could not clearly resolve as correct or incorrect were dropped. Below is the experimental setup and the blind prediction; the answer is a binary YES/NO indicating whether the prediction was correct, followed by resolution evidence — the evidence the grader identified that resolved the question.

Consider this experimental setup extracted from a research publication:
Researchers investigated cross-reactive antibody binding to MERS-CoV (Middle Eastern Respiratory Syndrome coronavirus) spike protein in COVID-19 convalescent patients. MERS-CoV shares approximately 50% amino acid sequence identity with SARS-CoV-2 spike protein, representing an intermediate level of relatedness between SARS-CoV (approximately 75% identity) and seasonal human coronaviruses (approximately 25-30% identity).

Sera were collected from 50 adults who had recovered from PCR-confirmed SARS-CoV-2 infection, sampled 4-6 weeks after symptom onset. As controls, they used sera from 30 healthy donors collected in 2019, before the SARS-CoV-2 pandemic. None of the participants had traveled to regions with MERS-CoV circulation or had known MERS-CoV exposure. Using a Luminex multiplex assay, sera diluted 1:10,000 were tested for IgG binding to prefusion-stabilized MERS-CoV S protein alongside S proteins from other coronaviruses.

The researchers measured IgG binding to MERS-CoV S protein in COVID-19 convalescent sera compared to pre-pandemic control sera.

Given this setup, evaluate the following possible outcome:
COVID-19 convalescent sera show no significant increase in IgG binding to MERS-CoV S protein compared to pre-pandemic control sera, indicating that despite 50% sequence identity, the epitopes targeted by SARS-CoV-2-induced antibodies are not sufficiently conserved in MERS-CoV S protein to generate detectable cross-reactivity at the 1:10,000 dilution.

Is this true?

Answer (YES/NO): NO